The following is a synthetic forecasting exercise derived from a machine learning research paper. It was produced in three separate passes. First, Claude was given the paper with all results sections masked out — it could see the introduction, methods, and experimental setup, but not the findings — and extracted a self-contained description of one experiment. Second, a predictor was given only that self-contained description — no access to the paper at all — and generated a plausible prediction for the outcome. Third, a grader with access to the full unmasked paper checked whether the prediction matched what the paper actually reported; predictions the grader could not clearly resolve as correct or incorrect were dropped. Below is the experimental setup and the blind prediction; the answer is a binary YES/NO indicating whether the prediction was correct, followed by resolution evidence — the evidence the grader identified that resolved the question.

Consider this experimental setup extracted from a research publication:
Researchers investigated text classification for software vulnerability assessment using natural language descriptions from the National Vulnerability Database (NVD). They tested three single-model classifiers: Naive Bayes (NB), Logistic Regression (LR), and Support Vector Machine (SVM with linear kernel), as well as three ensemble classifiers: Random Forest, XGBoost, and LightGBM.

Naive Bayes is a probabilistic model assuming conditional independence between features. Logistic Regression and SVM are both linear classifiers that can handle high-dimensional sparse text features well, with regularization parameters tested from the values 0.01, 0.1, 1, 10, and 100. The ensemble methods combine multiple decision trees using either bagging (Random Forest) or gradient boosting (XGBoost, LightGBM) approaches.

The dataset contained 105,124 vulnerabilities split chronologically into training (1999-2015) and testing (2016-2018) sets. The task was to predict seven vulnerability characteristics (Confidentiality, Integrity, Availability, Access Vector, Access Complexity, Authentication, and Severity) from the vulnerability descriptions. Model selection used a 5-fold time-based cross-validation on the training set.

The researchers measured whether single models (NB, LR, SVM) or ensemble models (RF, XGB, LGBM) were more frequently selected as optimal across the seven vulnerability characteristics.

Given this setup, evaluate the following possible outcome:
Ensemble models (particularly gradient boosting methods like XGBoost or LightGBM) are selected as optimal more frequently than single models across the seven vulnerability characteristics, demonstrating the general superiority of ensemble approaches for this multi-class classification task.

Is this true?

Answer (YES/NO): YES